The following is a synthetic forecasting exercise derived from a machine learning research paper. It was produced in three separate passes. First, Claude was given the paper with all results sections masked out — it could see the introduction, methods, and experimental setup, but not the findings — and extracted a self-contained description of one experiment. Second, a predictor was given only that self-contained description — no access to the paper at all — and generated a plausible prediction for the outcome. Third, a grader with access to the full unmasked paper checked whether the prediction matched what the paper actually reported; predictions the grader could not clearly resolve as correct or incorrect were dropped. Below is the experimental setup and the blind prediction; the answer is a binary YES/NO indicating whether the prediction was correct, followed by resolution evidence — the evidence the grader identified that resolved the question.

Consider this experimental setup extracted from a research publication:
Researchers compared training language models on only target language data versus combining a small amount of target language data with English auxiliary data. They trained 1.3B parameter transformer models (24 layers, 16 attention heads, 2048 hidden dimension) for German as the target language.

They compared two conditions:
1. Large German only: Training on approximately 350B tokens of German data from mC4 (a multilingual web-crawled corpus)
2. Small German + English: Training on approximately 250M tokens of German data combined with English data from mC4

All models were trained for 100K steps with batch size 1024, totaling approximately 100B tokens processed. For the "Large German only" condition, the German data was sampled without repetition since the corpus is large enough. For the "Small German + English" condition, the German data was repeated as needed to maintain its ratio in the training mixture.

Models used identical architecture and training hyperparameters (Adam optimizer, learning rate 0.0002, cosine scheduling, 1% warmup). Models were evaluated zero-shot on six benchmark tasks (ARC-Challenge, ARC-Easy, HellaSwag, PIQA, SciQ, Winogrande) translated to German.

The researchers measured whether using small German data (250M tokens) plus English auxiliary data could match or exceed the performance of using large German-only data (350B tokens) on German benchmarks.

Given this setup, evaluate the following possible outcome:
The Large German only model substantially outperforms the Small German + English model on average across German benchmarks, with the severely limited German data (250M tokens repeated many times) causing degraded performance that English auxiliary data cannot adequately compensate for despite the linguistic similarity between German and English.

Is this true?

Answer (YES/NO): NO